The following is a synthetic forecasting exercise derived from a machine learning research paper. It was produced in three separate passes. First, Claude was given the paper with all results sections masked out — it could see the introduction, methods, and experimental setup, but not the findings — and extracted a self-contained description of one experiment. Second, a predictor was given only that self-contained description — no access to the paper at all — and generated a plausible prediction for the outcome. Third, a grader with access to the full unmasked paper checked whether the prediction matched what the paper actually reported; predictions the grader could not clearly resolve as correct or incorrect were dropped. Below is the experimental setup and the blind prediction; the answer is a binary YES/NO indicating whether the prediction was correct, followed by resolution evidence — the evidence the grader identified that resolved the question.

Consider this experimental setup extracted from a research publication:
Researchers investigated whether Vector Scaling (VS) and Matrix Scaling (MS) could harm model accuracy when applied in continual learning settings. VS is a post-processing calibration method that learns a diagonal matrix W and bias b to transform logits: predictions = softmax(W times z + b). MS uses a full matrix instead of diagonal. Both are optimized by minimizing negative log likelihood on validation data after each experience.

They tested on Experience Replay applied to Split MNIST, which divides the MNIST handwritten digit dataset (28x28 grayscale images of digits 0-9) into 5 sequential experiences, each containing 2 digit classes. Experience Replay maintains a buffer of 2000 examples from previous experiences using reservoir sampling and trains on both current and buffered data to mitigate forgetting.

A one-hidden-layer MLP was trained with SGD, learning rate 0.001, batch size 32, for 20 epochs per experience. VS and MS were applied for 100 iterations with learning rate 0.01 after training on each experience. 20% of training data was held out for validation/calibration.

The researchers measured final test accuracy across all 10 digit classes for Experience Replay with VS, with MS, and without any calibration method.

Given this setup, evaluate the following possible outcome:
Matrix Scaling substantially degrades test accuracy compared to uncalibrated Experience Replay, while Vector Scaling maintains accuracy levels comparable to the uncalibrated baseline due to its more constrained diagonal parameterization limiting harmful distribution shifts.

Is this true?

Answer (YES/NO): NO